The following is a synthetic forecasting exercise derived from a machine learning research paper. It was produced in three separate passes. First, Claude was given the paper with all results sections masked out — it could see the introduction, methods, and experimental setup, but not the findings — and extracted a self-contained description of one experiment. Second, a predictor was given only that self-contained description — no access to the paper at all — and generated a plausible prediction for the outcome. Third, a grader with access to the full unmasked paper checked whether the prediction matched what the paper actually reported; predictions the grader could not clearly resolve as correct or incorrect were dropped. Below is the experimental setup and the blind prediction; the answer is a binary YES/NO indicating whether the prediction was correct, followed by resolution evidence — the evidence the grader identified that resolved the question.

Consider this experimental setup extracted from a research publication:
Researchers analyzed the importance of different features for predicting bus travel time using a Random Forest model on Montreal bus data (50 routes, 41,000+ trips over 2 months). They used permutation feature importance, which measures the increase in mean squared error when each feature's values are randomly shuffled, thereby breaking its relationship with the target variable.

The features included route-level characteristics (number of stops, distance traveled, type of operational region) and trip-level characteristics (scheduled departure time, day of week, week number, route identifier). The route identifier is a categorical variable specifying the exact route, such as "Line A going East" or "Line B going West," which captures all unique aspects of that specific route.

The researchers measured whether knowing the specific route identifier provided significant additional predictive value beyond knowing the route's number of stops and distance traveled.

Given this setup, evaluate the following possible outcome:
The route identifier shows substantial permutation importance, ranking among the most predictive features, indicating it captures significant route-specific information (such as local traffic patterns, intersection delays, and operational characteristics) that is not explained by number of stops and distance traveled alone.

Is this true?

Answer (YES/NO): NO